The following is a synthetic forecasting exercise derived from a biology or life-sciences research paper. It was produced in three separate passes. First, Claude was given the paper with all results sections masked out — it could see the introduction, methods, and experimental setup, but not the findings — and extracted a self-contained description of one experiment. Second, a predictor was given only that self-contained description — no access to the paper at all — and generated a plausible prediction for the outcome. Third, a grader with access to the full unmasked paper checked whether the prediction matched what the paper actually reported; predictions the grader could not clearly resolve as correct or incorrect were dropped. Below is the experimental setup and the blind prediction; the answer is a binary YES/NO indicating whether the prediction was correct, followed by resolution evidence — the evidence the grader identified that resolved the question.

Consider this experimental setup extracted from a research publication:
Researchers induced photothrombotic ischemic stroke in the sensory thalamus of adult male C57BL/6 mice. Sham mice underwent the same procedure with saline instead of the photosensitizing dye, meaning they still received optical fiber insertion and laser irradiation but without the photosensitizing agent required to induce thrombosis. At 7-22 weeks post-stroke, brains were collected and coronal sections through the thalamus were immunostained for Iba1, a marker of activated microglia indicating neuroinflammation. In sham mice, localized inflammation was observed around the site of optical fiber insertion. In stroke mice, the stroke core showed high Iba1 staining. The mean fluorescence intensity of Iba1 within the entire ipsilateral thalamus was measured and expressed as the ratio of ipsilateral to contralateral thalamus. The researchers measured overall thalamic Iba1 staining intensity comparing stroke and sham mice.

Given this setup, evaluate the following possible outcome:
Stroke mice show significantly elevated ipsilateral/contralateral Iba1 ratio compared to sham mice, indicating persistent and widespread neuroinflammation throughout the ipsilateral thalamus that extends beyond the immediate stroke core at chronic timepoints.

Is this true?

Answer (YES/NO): YES